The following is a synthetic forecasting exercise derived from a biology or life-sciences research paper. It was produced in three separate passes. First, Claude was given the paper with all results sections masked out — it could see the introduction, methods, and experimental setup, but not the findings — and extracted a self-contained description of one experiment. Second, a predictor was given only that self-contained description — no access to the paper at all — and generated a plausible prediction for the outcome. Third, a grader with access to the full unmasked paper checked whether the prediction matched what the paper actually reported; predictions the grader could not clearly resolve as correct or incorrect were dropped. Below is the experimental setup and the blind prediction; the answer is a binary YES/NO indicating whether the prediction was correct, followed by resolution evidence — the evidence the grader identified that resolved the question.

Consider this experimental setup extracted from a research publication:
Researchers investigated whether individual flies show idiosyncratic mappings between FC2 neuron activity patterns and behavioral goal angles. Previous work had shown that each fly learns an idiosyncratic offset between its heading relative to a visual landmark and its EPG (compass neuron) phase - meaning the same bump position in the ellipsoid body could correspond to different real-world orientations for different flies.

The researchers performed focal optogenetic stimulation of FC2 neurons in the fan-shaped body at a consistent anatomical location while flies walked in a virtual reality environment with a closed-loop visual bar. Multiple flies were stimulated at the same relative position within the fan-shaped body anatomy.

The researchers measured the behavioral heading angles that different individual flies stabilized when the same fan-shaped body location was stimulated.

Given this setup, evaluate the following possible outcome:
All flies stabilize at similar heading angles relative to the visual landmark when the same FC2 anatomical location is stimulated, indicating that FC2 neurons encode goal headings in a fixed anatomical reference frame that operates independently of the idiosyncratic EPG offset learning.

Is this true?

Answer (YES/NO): NO